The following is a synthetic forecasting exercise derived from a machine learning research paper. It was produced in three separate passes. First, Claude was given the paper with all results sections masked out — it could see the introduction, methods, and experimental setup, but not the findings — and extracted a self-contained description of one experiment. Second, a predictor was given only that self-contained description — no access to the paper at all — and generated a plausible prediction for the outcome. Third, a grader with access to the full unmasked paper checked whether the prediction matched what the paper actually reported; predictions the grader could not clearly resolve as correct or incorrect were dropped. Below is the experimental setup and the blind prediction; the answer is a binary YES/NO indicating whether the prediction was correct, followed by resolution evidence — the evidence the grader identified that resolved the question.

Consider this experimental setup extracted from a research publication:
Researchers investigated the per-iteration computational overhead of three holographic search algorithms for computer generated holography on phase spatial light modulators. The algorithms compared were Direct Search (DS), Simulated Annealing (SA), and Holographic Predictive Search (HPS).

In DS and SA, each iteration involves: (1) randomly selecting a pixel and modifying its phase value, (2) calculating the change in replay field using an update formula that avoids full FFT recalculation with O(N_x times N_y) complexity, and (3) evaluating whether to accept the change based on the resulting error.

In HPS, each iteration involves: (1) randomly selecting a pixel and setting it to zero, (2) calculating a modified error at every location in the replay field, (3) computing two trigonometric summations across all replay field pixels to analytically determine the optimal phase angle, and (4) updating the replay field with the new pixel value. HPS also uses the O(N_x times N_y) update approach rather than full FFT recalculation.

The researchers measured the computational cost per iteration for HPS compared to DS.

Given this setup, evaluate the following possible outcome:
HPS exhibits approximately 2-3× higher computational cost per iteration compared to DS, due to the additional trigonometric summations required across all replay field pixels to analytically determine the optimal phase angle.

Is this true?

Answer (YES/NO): NO